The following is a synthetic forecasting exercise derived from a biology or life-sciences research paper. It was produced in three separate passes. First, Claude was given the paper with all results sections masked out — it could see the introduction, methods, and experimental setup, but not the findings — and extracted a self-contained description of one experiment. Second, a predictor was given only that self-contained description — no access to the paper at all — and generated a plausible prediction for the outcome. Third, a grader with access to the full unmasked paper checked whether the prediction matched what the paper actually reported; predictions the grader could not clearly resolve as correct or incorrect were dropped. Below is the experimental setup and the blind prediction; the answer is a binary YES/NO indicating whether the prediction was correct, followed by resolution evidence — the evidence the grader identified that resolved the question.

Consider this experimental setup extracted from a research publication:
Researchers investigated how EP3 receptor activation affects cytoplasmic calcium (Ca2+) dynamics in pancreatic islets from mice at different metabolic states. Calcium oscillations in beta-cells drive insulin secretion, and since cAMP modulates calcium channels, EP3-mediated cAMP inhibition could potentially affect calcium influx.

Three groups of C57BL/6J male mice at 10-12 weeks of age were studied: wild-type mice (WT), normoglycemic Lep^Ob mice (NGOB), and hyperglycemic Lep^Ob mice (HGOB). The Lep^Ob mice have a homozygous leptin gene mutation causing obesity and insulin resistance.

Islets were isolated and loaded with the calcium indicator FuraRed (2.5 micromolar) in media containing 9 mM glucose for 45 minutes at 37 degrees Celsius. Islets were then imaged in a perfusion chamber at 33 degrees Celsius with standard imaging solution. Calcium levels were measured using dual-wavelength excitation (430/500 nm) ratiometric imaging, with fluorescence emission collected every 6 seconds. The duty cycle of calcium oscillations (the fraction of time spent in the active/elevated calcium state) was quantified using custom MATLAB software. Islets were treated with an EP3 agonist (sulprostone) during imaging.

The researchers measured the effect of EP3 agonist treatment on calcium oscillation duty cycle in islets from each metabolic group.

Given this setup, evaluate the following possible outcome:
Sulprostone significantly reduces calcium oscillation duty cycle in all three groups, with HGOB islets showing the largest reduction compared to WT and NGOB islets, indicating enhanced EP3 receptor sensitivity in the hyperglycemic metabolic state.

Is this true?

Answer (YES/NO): NO